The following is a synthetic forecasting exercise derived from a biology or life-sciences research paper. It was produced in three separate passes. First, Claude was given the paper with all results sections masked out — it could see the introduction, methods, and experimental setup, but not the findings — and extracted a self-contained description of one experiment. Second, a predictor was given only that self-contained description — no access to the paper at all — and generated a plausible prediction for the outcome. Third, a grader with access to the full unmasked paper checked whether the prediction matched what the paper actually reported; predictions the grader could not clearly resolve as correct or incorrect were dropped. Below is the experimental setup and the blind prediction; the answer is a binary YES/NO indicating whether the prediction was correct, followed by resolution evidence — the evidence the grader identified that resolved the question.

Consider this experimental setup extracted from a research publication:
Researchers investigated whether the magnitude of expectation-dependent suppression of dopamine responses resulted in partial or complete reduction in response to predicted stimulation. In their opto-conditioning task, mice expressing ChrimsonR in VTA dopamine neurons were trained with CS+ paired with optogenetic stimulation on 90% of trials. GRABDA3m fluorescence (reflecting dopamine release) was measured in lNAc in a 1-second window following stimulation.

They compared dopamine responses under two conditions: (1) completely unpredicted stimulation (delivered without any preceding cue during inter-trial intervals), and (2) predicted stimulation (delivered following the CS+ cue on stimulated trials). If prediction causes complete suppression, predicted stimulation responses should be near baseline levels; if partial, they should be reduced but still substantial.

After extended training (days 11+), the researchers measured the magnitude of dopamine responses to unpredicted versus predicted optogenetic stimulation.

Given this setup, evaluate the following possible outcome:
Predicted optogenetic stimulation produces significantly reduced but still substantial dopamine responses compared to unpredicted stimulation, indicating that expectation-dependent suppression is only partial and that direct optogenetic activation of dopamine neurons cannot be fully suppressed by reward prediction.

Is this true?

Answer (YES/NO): YES